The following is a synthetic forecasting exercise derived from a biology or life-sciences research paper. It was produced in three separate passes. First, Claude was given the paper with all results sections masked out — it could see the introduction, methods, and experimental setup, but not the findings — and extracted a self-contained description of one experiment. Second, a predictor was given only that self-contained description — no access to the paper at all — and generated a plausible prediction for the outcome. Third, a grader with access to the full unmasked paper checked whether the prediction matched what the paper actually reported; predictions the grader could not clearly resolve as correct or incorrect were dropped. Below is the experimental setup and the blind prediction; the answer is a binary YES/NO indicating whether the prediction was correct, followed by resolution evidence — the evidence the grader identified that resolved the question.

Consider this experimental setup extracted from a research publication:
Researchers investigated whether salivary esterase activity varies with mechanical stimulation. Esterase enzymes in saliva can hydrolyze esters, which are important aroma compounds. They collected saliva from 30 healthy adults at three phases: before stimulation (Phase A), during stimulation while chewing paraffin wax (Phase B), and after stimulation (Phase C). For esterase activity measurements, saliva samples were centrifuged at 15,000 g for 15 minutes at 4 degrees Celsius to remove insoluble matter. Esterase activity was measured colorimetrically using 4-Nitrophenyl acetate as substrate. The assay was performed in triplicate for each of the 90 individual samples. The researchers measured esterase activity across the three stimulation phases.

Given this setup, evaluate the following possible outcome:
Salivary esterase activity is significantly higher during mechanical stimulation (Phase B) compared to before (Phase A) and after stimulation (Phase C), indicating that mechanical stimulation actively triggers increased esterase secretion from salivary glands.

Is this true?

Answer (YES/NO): YES